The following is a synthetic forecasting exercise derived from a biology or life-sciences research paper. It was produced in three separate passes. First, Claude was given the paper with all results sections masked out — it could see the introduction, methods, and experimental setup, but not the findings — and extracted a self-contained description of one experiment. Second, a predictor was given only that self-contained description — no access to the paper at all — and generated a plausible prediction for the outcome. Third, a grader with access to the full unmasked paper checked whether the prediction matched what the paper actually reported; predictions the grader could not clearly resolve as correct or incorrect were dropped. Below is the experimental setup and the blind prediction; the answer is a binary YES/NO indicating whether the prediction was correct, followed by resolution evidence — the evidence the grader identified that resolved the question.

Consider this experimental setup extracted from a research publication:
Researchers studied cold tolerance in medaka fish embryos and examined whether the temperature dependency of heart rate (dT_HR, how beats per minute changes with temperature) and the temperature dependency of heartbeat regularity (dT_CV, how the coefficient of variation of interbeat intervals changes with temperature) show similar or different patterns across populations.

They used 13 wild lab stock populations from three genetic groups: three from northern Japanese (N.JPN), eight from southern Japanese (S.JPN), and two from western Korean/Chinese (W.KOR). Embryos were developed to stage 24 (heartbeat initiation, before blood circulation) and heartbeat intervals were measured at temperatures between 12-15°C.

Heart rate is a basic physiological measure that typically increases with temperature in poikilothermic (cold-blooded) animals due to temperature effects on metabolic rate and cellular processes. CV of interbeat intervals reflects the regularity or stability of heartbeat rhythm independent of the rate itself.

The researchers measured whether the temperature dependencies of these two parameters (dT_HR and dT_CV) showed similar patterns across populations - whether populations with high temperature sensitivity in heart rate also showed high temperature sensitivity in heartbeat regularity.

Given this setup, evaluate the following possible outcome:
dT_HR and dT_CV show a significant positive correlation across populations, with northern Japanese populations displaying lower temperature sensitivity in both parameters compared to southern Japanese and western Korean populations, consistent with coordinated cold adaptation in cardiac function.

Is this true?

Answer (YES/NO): NO